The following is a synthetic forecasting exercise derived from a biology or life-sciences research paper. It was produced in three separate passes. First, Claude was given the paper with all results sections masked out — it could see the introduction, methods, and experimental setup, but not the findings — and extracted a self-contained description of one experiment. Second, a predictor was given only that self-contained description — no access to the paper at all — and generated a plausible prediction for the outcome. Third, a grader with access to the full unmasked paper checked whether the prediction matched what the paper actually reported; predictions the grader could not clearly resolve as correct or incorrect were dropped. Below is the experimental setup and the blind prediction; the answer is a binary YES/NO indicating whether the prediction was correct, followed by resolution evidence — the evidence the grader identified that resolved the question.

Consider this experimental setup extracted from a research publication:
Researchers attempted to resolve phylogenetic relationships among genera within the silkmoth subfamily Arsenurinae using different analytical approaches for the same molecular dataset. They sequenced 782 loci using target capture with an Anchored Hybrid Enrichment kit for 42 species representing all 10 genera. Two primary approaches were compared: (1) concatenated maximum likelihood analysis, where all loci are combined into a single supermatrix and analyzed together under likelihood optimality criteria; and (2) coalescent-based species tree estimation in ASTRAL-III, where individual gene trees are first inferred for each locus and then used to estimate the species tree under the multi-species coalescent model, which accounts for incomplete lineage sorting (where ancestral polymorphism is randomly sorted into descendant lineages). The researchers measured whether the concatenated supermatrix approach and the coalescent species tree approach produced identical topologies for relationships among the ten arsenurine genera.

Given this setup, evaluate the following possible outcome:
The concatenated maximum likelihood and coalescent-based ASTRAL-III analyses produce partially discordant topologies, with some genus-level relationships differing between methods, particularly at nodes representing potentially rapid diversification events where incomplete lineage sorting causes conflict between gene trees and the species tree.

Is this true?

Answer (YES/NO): YES